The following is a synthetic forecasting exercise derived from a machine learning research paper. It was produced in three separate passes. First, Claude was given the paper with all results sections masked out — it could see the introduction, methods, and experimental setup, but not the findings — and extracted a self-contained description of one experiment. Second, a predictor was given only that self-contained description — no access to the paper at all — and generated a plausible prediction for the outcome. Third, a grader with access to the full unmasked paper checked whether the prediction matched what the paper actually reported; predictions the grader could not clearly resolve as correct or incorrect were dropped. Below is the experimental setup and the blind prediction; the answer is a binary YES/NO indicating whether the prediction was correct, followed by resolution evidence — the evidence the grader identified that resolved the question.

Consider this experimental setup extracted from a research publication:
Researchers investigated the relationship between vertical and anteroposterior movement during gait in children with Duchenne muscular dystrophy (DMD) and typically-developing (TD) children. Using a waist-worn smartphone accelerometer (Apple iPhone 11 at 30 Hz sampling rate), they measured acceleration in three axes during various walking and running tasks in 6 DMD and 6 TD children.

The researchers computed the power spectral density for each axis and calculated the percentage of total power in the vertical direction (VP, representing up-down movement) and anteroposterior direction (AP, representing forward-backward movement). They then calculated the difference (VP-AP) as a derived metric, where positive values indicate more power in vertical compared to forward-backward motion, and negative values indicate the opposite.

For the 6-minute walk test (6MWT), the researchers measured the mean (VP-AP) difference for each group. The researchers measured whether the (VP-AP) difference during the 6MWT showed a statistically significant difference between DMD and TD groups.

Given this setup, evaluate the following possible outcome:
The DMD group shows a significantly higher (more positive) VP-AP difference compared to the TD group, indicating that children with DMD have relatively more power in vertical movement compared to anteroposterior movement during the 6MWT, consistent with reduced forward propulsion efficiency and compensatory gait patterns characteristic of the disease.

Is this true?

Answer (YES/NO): NO